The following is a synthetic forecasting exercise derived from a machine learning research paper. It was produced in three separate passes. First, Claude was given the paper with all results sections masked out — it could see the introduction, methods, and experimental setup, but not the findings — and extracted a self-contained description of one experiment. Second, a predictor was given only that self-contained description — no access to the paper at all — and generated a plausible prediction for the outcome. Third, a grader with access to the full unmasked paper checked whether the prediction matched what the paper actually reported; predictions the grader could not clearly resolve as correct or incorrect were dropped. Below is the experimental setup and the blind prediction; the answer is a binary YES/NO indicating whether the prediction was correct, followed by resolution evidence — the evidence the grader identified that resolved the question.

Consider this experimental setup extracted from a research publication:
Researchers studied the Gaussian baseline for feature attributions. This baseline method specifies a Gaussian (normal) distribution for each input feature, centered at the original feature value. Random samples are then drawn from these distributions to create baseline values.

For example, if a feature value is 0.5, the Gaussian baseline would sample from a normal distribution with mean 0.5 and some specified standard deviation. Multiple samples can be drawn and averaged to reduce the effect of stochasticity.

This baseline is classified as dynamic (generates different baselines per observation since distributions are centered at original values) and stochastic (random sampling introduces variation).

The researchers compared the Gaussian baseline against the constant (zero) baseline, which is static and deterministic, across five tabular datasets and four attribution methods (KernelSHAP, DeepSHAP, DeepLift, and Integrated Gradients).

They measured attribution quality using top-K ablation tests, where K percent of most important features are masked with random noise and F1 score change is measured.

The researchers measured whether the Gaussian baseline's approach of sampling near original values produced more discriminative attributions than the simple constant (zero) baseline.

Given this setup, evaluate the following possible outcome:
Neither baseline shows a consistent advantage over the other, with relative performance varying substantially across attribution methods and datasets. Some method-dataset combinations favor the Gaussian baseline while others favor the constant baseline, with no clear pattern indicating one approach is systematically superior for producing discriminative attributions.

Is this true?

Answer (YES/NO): YES